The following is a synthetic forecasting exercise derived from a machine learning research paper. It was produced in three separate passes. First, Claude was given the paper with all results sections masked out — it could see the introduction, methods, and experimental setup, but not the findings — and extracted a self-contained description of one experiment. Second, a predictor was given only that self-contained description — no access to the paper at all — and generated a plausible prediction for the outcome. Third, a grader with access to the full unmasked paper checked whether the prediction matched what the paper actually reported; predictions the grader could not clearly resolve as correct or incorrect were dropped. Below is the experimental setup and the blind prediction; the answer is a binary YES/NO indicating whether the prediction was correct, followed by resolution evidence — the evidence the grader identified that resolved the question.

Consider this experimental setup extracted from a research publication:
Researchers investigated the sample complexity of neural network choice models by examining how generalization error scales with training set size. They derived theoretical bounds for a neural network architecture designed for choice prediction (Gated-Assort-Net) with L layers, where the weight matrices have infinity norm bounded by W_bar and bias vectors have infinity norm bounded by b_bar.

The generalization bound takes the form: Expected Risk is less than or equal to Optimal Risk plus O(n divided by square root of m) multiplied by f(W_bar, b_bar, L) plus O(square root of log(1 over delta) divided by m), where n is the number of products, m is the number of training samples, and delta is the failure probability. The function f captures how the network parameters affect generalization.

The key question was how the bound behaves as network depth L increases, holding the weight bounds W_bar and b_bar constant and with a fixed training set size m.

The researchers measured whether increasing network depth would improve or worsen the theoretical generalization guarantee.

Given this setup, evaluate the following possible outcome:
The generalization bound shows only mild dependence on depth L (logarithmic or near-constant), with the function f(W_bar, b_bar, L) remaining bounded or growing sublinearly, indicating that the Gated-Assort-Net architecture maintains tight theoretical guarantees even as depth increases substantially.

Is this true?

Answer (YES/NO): NO